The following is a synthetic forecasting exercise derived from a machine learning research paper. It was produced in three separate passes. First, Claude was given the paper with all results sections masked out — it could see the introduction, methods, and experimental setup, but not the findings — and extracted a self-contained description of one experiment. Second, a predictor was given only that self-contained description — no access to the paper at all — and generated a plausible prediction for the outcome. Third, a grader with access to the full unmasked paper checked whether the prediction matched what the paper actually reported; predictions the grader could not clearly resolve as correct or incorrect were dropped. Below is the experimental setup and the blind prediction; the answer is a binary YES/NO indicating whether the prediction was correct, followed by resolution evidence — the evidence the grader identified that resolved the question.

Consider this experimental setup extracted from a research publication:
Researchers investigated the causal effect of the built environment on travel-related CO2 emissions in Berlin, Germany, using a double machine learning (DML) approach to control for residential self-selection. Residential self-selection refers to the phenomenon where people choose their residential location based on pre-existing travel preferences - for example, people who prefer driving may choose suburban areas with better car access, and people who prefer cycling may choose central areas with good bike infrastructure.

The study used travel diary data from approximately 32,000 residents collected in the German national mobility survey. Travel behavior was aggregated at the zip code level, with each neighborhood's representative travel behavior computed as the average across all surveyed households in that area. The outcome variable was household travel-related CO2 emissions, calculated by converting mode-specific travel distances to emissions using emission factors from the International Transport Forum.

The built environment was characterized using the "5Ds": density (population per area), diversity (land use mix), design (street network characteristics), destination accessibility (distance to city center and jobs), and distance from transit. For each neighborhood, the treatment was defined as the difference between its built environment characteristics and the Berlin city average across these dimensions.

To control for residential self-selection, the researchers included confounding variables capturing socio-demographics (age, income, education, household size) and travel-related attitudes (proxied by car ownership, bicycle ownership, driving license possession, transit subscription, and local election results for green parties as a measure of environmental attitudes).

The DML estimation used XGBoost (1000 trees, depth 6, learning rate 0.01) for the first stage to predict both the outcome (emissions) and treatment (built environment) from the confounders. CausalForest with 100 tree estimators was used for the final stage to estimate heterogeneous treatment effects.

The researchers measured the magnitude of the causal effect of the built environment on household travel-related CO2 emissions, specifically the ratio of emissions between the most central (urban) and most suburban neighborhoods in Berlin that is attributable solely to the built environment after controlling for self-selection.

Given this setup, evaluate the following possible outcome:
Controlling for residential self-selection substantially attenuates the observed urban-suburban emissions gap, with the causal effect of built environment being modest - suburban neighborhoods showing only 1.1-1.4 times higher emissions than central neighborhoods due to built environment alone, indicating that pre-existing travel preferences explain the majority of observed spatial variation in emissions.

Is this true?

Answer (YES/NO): NO